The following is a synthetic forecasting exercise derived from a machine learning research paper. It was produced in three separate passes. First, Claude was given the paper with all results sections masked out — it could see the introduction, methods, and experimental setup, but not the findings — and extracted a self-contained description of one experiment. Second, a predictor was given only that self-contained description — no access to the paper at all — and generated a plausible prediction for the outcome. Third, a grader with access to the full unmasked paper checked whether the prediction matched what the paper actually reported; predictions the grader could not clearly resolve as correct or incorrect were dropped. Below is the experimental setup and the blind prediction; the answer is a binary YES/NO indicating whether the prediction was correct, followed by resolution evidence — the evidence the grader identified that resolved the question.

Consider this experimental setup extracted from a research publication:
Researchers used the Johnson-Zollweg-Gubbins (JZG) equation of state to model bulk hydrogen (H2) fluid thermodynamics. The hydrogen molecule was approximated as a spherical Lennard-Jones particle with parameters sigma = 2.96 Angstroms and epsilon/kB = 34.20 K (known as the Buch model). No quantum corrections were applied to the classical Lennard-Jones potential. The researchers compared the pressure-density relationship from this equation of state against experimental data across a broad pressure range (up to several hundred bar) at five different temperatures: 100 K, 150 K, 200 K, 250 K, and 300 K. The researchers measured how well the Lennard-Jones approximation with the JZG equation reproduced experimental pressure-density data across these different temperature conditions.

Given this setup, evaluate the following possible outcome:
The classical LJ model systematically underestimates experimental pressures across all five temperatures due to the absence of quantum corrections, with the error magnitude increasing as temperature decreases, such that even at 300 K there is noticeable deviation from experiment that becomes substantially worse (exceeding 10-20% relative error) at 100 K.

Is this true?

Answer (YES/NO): NO